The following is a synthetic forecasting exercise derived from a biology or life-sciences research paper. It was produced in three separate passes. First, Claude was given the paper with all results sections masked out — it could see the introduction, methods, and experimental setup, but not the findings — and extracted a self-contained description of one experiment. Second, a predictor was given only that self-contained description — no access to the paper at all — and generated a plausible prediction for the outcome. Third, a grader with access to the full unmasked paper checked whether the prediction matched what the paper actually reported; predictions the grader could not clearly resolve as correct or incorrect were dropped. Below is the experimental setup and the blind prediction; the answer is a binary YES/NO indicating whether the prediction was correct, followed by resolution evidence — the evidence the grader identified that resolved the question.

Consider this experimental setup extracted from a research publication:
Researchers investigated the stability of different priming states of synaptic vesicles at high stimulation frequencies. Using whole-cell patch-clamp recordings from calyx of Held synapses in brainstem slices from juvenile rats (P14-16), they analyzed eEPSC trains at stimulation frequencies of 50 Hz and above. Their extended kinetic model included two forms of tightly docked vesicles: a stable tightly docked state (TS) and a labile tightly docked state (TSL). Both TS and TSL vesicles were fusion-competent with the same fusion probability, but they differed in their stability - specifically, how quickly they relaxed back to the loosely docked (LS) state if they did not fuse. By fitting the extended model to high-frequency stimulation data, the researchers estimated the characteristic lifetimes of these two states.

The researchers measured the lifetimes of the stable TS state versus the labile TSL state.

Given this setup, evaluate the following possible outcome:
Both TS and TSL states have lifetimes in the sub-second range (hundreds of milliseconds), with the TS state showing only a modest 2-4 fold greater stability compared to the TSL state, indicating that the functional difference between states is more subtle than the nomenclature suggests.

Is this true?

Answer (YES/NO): NO